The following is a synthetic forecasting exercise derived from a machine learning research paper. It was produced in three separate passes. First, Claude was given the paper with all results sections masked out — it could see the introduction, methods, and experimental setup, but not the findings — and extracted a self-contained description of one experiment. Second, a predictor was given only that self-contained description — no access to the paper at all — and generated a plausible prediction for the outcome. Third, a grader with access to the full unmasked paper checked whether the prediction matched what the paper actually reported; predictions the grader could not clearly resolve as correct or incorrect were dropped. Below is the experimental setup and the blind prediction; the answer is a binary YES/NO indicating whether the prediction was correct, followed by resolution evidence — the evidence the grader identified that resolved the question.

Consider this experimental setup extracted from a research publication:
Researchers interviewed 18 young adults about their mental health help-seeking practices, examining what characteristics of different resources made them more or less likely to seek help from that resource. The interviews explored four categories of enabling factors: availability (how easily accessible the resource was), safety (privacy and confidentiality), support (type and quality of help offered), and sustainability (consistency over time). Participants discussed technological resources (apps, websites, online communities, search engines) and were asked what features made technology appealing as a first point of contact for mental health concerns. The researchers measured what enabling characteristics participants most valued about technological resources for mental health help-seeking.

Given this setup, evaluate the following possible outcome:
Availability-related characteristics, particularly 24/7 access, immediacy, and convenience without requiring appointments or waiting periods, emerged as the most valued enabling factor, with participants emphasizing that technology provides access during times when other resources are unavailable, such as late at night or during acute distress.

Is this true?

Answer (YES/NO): NO